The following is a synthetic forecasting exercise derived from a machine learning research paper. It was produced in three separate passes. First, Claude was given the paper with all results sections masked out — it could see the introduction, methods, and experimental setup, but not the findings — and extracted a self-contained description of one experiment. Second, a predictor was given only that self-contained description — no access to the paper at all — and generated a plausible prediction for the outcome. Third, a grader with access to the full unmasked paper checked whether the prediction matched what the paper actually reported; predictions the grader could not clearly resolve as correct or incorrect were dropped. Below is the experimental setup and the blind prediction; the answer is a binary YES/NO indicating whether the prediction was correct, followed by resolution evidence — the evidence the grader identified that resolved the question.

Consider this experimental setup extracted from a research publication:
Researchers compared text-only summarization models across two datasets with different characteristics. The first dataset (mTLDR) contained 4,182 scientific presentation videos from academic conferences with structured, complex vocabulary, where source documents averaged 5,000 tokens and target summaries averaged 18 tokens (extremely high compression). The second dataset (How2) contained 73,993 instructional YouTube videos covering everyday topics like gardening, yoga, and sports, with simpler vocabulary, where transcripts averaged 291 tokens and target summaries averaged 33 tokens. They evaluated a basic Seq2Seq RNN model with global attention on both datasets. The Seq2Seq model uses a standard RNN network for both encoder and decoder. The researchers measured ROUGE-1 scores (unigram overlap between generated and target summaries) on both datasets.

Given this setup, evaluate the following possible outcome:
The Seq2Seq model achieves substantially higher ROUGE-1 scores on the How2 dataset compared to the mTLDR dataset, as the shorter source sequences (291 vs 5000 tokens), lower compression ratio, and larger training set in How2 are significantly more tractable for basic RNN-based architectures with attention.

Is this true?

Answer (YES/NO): YES